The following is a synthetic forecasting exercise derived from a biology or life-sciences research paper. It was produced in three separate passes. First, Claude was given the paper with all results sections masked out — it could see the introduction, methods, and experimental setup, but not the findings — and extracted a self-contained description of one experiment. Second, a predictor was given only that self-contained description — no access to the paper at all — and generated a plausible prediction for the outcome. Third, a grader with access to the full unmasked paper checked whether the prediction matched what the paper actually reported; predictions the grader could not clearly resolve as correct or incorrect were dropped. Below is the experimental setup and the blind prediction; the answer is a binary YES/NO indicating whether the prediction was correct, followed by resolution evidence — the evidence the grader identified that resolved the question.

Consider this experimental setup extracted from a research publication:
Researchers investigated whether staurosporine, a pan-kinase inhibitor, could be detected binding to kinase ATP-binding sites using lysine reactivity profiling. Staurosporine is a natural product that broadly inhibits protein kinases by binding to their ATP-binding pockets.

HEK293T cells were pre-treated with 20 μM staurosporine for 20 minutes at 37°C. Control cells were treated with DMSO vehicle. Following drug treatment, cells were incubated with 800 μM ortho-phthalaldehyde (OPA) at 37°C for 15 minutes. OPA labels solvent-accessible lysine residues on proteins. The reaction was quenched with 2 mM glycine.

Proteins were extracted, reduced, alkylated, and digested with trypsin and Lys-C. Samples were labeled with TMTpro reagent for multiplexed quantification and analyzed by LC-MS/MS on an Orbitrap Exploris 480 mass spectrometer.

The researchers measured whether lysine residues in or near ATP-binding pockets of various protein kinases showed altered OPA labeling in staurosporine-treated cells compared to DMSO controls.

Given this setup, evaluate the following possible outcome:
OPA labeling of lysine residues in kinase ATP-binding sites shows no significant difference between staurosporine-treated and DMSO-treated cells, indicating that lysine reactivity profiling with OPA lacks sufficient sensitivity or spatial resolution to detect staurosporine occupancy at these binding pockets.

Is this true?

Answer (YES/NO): NO